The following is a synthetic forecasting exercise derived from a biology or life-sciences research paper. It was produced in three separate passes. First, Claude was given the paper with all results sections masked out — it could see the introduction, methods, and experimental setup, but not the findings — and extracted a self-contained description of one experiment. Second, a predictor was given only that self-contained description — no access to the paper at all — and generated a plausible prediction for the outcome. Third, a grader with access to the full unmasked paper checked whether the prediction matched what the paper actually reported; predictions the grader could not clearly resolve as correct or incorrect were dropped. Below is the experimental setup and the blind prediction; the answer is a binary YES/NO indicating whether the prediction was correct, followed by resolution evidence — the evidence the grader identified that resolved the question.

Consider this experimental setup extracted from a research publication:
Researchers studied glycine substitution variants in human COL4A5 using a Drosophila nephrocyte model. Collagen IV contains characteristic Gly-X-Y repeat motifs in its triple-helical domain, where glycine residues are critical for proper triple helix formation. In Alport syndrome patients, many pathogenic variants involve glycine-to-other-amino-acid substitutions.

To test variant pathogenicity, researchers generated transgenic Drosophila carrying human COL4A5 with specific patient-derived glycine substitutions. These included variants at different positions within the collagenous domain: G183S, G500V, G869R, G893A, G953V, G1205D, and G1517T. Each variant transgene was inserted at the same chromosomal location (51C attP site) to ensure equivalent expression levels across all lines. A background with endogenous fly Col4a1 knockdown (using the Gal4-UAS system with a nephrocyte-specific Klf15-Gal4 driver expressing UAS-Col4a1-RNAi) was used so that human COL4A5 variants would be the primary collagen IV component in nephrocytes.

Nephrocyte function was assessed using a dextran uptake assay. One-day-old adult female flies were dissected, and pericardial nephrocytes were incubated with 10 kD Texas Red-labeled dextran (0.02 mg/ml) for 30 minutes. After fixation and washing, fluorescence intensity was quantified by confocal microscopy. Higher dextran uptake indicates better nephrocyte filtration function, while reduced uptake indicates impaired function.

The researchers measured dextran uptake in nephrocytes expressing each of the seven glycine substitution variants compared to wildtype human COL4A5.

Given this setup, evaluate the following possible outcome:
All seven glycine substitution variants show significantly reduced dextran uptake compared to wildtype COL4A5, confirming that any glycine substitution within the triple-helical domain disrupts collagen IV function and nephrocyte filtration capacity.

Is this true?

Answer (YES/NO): NO